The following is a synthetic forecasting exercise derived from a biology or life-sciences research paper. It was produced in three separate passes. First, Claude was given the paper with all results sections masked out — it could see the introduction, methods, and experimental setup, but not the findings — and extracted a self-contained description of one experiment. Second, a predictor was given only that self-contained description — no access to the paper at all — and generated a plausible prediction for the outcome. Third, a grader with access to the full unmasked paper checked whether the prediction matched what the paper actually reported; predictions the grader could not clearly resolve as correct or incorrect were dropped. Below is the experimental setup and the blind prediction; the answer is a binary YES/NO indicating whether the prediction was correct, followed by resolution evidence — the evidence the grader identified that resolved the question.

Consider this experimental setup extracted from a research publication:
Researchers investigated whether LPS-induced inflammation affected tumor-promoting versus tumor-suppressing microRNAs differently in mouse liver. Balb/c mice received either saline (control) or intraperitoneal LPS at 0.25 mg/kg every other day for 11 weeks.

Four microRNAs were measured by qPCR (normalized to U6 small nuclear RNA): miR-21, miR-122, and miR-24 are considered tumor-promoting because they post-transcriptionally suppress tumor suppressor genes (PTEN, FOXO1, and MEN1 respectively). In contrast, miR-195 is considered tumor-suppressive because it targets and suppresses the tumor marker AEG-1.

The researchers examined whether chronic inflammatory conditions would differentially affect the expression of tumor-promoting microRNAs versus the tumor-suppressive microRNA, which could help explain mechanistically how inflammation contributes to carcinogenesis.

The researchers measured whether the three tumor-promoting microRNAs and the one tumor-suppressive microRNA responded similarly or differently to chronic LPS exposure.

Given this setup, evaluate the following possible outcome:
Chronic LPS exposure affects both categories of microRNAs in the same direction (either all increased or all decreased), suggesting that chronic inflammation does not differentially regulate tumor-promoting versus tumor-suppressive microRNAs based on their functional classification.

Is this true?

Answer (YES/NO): NO